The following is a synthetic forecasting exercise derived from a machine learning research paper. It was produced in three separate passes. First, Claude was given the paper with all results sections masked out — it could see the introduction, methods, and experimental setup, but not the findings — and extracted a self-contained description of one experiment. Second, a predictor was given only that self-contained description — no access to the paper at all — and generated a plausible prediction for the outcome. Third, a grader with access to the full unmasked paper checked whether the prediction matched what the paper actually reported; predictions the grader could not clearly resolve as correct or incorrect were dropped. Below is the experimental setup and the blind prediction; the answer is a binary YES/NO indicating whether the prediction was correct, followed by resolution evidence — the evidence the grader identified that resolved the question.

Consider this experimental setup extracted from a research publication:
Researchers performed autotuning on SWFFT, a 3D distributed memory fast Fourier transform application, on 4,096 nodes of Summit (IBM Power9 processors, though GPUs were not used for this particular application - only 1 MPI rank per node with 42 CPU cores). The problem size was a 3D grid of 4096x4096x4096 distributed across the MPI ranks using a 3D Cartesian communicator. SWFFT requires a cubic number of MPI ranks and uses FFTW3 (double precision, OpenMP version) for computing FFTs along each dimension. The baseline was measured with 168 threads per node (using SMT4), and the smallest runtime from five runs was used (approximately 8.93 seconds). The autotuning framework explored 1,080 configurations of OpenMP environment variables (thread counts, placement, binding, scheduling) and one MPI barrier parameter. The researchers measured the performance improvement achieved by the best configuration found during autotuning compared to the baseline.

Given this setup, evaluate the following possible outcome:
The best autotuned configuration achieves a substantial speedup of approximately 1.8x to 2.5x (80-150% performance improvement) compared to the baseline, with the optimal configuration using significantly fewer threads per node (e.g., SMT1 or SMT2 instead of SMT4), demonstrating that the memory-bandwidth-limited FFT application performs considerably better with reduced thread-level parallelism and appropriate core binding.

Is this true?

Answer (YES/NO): NO